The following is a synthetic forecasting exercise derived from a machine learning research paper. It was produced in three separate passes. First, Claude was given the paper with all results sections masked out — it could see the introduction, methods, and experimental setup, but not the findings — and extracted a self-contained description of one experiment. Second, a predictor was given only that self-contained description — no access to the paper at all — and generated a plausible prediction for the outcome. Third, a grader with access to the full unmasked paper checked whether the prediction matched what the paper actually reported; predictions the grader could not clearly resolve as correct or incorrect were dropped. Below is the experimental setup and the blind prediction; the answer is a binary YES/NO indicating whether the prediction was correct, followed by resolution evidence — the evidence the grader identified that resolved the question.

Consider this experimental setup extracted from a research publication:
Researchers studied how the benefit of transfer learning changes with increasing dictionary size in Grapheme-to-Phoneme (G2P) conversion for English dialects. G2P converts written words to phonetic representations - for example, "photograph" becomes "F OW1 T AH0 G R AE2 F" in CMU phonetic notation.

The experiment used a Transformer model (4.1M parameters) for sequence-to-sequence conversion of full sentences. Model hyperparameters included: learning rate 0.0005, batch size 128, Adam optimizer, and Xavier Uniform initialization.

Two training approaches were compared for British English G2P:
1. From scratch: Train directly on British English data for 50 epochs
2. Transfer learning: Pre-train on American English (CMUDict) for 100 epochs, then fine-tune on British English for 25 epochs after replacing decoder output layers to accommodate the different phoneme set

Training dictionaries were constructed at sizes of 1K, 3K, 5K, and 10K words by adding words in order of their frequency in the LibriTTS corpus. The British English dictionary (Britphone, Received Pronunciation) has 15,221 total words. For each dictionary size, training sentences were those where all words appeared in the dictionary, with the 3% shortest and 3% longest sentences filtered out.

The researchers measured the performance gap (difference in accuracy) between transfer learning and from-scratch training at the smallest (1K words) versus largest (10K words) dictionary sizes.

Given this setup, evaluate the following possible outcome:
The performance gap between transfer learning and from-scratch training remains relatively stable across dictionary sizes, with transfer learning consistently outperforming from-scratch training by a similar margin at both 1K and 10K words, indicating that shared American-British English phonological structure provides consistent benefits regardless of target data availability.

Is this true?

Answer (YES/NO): NO